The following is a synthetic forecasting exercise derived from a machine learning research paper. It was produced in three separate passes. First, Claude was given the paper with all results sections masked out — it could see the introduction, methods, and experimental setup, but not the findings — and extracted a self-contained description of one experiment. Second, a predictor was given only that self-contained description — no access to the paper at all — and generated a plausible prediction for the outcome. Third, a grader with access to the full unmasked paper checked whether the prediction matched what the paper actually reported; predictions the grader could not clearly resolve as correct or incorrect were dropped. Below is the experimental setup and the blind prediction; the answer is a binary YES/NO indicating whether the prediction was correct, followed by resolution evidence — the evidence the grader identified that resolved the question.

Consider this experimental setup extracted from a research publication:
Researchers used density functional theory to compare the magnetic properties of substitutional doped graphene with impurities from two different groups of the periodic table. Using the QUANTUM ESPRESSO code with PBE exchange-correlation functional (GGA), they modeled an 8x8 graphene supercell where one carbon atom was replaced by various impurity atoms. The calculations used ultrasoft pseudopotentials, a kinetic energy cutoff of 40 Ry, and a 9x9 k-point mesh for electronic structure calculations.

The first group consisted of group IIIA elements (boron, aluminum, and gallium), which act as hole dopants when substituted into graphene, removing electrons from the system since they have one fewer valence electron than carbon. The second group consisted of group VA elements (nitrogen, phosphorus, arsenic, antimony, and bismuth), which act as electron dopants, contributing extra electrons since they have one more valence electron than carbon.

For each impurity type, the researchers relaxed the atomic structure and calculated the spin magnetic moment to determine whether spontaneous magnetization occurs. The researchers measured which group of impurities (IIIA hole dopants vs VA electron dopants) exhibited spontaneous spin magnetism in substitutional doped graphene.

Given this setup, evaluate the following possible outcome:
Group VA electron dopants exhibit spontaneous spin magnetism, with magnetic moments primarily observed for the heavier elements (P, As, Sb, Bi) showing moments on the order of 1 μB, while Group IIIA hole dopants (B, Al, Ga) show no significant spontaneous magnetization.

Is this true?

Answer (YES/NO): YES